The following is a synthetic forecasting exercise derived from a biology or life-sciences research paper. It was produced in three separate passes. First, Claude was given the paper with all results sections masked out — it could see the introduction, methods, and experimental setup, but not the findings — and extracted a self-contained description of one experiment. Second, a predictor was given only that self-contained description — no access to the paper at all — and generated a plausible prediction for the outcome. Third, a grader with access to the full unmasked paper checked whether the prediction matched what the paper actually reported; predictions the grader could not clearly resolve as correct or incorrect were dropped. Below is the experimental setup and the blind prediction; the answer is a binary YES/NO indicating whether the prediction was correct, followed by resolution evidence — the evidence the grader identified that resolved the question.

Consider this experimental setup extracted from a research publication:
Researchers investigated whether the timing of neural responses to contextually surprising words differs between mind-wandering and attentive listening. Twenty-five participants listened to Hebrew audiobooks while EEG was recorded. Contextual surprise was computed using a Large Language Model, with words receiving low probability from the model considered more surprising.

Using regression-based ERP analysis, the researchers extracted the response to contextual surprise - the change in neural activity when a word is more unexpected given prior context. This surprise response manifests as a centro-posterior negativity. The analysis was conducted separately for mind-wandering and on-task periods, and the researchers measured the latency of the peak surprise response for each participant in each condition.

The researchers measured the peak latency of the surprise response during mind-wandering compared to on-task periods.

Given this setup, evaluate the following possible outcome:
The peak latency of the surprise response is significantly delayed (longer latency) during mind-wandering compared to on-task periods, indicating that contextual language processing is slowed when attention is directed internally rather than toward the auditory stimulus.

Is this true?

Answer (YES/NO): NO